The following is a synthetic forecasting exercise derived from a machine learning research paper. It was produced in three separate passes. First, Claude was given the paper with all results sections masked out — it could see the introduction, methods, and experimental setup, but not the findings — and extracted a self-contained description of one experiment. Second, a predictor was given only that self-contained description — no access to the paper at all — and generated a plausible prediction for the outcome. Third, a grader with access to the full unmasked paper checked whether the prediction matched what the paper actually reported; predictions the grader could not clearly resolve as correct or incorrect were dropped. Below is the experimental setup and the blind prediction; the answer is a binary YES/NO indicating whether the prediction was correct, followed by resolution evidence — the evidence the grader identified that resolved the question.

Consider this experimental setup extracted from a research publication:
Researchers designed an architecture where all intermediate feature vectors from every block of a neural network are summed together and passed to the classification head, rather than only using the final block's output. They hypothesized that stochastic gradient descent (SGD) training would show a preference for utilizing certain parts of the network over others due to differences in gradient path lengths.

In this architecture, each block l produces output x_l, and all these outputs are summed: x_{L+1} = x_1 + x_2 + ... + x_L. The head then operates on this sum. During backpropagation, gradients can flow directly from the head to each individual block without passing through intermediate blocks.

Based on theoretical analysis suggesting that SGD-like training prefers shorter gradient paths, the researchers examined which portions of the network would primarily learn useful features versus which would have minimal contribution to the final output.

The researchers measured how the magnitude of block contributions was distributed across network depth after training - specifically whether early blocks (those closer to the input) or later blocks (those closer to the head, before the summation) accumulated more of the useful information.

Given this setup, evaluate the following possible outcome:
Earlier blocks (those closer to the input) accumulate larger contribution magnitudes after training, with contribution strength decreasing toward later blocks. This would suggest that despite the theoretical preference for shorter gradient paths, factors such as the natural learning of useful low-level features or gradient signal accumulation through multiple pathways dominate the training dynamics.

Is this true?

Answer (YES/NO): YES